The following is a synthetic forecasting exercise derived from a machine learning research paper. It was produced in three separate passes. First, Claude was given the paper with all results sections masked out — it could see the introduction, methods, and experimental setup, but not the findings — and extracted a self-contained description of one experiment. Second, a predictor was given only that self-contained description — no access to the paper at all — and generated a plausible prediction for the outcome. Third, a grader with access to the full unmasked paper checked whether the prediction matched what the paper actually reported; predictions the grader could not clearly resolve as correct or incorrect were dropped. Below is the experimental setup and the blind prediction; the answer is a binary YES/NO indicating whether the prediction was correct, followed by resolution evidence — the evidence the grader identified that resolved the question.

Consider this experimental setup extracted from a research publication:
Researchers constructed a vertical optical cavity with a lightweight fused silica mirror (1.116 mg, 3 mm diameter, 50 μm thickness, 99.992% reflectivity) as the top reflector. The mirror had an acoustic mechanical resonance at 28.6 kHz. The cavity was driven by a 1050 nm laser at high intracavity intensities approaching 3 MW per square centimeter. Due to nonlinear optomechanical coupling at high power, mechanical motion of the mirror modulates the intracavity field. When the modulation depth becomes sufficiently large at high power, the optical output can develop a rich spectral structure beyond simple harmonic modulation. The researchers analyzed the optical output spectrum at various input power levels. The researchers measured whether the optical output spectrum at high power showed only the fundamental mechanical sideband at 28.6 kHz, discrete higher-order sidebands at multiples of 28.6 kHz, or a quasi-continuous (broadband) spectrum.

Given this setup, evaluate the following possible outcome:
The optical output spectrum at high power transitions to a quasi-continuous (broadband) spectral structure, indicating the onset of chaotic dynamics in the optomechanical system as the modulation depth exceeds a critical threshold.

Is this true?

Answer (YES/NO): YES